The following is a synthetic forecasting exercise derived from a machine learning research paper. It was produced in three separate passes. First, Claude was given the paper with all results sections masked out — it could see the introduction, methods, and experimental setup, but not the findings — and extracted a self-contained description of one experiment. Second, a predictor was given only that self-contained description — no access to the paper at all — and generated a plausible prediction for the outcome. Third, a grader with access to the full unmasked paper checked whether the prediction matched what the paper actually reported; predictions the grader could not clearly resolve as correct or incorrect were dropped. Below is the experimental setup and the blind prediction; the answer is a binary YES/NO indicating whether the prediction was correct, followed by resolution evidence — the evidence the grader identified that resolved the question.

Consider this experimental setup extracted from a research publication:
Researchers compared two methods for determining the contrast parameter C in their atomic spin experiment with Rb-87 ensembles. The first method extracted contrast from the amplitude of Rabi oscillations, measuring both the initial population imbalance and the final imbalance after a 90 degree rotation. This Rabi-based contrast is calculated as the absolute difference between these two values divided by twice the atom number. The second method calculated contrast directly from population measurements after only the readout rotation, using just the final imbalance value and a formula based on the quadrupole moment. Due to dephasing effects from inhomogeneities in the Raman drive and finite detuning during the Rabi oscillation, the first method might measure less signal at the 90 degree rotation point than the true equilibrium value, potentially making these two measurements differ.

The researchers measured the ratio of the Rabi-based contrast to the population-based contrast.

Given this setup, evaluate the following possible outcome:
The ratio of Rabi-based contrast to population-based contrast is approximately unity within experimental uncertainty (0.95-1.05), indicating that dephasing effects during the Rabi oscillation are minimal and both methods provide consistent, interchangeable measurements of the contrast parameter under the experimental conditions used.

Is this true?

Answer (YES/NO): NO